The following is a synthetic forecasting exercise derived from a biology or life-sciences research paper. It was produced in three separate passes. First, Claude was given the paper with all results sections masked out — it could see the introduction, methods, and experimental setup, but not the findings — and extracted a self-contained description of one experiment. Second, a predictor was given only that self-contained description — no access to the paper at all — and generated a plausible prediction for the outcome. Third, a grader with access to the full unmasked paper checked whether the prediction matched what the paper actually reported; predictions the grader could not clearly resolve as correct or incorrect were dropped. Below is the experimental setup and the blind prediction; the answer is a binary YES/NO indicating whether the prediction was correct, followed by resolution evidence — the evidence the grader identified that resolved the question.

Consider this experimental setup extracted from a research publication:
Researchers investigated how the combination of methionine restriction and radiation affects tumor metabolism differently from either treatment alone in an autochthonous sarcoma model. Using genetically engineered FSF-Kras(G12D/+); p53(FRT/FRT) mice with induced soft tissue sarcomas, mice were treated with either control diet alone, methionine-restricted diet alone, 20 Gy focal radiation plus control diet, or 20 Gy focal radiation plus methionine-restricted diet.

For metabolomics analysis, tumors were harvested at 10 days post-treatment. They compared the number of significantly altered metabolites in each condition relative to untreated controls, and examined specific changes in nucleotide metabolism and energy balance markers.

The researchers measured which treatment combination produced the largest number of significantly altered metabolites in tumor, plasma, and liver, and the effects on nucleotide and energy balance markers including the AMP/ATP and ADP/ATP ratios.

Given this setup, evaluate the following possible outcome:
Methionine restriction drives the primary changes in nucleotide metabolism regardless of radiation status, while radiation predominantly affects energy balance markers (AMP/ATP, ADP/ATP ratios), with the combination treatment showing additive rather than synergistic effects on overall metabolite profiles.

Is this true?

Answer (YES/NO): NO